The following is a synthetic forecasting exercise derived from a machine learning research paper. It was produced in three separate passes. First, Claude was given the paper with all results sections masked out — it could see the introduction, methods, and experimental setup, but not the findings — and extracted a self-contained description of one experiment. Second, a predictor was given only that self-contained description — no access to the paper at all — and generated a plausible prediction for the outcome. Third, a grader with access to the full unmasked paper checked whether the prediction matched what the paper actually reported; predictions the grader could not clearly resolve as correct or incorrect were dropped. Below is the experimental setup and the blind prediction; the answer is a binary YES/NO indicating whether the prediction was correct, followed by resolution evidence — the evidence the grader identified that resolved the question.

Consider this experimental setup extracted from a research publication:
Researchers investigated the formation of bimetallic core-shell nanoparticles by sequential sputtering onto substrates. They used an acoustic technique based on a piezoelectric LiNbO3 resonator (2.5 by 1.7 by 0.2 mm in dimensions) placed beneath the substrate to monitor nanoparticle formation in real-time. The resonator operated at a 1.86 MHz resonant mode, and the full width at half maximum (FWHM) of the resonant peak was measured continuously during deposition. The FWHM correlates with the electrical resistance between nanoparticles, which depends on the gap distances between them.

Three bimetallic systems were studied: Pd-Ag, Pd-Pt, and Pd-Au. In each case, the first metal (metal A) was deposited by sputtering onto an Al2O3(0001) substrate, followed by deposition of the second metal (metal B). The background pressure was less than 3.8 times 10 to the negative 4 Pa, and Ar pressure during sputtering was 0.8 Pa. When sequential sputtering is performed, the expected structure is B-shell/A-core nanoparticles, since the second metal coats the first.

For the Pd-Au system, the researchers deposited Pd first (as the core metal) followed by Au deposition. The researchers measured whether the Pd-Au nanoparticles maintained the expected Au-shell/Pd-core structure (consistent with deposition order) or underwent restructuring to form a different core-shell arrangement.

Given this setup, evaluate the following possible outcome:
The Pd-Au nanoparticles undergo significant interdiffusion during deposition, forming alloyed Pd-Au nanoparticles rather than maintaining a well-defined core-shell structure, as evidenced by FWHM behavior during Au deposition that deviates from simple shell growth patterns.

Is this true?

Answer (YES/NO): NO